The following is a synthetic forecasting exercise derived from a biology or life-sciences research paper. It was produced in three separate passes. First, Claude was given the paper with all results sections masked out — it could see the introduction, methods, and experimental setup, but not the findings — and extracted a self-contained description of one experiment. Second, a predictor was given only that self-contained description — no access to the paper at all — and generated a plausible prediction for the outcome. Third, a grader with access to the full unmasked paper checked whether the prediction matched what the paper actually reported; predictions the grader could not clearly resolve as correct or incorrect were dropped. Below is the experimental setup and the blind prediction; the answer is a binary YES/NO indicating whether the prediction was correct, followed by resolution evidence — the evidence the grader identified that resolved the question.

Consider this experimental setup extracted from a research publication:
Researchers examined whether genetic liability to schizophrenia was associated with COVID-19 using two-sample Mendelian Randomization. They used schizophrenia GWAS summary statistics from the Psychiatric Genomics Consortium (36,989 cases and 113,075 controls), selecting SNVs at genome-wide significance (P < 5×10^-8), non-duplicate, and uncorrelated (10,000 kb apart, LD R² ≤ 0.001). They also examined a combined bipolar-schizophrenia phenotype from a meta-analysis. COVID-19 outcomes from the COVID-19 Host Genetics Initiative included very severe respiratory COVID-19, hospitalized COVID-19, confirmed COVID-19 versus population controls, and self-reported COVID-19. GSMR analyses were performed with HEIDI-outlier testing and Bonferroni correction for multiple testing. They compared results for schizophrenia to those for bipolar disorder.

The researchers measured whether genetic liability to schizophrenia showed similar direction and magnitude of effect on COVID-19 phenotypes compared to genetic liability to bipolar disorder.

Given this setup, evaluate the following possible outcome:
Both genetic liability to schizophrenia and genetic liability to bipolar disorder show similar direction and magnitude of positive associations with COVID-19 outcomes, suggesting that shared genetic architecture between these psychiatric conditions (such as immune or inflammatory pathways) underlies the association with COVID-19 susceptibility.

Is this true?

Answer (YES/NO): YES